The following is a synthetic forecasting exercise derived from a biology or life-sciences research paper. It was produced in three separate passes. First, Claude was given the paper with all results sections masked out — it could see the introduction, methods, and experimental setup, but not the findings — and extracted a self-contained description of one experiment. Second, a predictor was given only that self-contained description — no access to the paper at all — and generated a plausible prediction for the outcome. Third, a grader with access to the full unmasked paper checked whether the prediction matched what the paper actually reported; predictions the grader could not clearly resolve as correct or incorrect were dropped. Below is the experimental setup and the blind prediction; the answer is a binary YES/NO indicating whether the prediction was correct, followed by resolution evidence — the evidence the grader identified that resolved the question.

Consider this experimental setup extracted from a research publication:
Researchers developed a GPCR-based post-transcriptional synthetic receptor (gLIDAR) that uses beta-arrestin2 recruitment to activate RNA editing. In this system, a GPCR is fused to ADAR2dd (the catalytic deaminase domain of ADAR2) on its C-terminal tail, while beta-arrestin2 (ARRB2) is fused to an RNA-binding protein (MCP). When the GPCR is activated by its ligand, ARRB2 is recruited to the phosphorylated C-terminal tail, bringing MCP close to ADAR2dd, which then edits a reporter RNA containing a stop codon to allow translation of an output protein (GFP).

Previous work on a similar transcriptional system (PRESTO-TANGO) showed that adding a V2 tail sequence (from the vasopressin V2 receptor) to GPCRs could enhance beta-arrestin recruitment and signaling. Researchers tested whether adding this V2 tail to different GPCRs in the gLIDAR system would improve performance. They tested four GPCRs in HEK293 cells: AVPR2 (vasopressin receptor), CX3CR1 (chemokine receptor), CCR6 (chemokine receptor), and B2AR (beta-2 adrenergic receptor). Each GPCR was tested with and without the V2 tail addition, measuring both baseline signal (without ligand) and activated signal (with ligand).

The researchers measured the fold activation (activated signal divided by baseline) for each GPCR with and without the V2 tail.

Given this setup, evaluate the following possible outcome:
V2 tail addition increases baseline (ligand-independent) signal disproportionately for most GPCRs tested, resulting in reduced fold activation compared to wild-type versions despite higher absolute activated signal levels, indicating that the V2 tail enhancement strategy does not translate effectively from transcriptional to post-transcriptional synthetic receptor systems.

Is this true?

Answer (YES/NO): NO